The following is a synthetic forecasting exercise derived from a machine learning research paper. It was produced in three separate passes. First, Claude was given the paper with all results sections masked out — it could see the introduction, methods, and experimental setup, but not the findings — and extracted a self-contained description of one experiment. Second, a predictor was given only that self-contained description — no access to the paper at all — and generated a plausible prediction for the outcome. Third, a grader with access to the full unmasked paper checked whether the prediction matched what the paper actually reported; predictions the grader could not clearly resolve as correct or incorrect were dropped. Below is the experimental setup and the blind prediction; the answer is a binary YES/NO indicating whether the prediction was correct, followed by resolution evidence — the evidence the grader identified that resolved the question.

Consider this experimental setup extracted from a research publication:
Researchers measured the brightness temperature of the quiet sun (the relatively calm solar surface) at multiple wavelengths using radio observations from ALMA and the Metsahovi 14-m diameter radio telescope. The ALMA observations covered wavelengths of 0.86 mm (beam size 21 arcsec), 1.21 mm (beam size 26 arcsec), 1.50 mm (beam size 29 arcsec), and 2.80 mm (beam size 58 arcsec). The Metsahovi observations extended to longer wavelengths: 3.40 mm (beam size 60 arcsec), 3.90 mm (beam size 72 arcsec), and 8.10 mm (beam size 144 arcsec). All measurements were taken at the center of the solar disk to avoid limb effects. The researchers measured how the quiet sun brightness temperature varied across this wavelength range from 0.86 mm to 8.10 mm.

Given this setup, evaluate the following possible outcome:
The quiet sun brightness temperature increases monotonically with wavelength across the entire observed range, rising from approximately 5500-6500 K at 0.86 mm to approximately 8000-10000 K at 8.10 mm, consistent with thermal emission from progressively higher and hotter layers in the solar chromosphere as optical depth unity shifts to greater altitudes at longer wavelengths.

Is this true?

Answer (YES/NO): YES